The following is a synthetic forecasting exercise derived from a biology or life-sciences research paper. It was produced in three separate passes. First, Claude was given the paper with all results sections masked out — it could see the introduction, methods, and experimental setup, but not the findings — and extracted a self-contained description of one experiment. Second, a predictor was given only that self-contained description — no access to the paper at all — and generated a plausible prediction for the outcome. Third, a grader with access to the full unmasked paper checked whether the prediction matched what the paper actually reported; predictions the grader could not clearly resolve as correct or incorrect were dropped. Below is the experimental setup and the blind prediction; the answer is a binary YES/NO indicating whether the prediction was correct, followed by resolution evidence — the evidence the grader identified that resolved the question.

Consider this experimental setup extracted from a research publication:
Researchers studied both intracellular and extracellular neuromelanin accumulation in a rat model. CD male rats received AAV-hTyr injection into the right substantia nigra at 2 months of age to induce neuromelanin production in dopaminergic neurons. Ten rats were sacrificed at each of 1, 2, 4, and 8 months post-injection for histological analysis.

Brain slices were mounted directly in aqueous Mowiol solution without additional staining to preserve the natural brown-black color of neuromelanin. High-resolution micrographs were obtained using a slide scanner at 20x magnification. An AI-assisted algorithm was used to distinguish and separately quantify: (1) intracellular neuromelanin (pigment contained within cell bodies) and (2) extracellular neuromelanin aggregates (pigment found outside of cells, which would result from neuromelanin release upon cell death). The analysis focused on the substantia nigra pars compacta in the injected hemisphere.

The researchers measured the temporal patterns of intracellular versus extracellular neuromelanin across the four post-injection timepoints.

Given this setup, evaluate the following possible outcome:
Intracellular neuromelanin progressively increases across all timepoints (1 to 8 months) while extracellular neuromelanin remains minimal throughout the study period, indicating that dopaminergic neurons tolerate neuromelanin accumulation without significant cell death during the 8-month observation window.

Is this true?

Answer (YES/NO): NO